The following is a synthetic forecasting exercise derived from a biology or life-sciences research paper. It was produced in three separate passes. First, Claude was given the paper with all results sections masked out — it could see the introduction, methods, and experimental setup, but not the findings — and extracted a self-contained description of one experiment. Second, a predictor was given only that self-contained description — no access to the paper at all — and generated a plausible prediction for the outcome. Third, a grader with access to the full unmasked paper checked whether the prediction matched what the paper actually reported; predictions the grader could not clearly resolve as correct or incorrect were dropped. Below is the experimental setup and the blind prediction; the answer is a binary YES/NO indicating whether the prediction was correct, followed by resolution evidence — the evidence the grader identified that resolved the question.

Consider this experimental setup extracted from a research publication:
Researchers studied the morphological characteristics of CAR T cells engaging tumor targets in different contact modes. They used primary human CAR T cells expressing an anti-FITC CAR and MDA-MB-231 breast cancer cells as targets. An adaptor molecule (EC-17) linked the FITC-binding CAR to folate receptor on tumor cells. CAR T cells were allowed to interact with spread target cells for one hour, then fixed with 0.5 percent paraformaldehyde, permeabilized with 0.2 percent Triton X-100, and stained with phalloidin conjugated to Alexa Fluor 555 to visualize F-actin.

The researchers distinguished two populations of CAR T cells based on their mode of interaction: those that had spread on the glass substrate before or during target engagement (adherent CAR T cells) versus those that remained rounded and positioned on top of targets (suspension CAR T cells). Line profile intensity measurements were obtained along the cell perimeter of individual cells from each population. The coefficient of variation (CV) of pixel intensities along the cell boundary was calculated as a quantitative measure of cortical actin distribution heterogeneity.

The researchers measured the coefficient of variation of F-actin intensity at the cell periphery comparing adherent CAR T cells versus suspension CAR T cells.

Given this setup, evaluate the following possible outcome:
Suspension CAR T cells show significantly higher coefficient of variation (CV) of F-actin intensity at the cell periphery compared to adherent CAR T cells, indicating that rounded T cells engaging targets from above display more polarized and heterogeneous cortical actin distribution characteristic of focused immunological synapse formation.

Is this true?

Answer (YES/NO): NO